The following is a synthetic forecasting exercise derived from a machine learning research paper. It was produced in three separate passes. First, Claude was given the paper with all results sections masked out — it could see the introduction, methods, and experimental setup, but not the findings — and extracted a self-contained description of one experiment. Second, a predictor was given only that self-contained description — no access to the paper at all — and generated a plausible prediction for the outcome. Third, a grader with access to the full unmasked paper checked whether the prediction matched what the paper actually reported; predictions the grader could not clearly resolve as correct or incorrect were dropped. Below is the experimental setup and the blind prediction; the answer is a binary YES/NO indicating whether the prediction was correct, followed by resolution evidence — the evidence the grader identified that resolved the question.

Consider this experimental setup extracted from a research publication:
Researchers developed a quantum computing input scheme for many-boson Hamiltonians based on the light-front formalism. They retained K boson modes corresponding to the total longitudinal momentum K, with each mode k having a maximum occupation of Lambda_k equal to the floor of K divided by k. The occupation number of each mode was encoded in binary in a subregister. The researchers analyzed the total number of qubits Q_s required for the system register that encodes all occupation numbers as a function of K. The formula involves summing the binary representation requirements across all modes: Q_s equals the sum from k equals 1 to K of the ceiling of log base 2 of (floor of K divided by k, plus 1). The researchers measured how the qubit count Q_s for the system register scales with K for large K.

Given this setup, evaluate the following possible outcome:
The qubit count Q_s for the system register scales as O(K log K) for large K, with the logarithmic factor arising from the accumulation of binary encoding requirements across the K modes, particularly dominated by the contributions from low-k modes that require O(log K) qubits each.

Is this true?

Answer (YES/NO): NO